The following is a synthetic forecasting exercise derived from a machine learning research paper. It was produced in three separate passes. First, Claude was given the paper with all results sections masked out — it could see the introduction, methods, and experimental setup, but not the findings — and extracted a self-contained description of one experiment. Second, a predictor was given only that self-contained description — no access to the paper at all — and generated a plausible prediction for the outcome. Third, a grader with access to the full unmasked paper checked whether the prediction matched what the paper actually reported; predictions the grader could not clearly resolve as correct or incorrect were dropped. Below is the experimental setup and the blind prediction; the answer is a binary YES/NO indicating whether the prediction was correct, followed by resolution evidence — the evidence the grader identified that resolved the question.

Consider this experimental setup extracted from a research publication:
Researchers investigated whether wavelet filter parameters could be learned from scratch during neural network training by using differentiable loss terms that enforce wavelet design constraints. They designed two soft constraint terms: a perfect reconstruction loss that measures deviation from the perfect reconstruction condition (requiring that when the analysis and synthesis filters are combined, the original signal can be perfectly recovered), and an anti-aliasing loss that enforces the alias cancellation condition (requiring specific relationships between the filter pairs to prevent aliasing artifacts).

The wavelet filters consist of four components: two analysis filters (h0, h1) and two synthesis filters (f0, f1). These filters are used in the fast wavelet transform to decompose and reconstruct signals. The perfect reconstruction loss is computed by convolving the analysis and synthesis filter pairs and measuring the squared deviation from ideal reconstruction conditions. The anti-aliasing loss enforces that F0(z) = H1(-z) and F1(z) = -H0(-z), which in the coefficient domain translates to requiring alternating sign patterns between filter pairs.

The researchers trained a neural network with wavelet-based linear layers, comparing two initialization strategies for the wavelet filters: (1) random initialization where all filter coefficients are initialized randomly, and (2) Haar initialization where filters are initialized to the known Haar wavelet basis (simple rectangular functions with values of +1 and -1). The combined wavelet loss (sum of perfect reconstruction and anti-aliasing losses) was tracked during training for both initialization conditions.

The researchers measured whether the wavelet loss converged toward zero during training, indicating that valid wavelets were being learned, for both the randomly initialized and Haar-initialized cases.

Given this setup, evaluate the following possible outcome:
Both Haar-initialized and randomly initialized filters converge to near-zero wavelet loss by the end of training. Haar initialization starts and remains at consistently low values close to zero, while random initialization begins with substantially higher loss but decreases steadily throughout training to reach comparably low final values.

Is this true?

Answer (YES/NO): NO